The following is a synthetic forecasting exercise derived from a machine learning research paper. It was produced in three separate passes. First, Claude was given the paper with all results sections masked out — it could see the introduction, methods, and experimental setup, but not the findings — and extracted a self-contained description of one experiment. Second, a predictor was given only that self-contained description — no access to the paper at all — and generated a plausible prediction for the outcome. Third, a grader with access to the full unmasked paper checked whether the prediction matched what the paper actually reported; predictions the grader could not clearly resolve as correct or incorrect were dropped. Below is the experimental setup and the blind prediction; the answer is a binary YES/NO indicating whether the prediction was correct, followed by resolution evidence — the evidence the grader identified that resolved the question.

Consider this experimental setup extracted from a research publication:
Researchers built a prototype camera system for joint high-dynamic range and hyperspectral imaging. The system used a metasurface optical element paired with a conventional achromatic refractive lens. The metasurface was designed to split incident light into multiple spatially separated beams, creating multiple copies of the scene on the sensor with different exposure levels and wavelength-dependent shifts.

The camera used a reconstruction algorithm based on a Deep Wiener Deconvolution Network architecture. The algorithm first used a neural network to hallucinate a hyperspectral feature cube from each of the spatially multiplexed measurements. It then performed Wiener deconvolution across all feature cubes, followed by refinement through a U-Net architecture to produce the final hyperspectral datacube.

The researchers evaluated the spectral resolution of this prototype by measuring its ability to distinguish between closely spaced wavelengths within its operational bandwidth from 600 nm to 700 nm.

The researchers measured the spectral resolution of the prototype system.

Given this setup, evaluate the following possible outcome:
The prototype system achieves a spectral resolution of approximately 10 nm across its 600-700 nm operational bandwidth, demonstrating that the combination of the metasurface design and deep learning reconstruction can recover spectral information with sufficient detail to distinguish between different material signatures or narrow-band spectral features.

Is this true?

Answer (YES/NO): YES